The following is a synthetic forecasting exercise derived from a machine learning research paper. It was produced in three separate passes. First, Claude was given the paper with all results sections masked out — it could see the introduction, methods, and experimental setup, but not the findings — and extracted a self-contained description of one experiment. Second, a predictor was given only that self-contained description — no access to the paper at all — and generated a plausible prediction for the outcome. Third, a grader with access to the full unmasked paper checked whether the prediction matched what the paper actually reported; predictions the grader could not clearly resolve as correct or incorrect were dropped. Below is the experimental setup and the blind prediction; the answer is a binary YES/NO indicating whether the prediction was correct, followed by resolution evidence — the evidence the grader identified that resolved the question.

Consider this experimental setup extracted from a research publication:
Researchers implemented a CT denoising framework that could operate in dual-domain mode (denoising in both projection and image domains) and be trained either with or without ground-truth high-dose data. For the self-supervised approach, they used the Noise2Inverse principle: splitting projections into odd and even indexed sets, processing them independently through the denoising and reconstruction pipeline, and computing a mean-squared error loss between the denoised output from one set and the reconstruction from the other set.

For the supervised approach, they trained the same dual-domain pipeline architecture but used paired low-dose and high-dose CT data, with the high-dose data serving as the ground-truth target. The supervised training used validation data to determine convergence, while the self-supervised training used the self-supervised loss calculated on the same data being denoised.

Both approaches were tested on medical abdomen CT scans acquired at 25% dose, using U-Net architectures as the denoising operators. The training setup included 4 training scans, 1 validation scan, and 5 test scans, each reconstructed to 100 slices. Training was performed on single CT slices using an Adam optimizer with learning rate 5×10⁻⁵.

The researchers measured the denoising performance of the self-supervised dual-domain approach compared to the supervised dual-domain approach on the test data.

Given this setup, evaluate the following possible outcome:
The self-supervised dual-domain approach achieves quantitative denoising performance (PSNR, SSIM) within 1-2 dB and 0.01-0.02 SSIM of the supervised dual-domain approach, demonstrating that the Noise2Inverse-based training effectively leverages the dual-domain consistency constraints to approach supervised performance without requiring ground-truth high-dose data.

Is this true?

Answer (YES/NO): YES